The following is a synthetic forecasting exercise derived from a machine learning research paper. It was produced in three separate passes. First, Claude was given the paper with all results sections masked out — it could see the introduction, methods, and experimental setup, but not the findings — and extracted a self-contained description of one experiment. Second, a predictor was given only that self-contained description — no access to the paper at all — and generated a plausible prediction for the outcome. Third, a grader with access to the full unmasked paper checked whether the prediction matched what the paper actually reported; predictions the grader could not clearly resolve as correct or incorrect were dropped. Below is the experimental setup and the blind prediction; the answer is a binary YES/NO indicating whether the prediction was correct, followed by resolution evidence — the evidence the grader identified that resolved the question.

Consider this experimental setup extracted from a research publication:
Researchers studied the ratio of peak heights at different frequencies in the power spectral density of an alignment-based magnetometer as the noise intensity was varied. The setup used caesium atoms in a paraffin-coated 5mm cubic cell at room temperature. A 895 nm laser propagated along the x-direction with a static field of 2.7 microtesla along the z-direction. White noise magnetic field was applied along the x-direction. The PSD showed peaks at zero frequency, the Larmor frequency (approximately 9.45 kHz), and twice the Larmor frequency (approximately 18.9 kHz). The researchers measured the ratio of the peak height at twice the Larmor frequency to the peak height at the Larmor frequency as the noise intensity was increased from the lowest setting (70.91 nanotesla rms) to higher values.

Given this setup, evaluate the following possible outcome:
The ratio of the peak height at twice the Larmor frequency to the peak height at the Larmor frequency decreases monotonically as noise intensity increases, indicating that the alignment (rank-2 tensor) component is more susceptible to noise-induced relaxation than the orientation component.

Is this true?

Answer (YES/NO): NO